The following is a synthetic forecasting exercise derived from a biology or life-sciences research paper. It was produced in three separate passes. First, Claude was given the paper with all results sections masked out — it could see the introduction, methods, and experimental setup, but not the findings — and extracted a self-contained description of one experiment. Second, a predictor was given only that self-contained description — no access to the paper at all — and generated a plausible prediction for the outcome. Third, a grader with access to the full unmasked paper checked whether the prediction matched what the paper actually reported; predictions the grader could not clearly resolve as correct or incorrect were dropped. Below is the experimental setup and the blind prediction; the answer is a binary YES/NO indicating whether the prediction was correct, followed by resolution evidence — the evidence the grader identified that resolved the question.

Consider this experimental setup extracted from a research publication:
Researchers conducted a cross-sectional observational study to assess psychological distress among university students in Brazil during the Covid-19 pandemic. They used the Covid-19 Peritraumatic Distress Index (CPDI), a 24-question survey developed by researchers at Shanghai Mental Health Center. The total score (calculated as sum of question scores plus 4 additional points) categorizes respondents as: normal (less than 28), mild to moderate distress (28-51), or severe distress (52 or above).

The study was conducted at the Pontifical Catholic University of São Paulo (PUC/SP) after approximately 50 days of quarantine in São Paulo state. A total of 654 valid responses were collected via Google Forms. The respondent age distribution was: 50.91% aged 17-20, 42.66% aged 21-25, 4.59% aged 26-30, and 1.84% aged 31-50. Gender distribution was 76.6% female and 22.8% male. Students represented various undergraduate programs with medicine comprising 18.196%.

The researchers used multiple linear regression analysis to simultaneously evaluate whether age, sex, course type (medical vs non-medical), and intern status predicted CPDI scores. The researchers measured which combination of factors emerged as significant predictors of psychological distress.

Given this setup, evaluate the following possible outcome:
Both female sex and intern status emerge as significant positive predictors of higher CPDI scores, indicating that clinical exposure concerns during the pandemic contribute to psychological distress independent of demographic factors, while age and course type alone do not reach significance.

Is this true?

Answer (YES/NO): NO